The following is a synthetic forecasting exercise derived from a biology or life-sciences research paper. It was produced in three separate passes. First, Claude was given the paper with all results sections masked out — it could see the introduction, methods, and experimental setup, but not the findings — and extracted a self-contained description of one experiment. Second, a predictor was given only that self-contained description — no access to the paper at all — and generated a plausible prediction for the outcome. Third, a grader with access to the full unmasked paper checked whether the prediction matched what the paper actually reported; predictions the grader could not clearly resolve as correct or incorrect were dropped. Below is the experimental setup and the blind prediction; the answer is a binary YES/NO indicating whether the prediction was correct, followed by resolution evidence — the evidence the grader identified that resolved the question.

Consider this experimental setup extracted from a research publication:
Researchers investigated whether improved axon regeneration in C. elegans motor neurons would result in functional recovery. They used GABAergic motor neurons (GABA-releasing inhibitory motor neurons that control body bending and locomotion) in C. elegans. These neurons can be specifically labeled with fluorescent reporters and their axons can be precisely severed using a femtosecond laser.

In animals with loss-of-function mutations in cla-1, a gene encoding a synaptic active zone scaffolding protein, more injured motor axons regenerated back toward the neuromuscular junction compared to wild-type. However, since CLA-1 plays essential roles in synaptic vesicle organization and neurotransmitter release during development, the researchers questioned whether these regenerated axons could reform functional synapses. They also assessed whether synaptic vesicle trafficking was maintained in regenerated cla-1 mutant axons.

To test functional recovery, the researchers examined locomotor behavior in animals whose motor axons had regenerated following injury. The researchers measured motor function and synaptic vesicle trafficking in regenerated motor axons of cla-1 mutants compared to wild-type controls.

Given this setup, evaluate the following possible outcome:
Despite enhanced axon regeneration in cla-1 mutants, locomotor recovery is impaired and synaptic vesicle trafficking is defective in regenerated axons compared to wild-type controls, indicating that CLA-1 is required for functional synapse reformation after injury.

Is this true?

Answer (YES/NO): NO